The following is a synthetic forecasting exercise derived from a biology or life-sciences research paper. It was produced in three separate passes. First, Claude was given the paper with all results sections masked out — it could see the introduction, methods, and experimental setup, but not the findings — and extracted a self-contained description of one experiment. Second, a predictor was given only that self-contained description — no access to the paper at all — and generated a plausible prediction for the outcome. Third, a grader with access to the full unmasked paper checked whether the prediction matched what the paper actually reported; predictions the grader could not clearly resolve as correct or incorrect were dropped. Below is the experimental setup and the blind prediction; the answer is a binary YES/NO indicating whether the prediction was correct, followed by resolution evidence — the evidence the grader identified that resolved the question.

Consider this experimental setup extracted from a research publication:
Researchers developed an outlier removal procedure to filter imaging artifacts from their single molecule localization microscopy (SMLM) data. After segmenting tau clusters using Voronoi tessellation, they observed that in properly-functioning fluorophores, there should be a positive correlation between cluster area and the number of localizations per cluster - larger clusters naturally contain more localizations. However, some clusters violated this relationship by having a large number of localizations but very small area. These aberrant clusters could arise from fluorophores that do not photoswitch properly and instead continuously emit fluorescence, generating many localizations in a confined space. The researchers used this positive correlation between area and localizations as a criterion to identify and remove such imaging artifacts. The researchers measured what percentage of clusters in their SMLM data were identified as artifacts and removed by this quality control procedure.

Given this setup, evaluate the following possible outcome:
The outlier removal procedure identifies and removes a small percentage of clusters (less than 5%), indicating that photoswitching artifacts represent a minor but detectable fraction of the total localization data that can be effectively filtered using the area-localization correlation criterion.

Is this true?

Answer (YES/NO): YES